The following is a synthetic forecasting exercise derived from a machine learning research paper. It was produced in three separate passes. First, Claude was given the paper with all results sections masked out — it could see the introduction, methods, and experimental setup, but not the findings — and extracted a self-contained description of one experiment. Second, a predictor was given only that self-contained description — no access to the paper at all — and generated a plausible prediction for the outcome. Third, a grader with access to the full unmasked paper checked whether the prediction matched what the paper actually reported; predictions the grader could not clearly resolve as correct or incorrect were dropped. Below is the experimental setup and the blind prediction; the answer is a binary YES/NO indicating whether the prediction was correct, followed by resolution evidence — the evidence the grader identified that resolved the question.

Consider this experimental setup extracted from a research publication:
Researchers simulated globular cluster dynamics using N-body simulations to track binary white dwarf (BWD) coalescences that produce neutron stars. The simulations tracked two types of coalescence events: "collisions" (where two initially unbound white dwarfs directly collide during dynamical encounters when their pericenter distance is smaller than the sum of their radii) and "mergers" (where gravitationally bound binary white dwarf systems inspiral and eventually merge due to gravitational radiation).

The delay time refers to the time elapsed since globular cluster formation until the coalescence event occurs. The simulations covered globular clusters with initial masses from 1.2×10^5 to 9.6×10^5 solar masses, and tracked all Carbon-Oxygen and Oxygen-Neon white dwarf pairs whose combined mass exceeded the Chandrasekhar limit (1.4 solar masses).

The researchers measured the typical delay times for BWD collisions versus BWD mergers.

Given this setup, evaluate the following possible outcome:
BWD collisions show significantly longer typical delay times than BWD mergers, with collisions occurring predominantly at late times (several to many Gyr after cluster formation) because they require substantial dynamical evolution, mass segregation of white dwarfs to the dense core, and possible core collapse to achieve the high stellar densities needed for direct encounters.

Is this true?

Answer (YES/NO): YES